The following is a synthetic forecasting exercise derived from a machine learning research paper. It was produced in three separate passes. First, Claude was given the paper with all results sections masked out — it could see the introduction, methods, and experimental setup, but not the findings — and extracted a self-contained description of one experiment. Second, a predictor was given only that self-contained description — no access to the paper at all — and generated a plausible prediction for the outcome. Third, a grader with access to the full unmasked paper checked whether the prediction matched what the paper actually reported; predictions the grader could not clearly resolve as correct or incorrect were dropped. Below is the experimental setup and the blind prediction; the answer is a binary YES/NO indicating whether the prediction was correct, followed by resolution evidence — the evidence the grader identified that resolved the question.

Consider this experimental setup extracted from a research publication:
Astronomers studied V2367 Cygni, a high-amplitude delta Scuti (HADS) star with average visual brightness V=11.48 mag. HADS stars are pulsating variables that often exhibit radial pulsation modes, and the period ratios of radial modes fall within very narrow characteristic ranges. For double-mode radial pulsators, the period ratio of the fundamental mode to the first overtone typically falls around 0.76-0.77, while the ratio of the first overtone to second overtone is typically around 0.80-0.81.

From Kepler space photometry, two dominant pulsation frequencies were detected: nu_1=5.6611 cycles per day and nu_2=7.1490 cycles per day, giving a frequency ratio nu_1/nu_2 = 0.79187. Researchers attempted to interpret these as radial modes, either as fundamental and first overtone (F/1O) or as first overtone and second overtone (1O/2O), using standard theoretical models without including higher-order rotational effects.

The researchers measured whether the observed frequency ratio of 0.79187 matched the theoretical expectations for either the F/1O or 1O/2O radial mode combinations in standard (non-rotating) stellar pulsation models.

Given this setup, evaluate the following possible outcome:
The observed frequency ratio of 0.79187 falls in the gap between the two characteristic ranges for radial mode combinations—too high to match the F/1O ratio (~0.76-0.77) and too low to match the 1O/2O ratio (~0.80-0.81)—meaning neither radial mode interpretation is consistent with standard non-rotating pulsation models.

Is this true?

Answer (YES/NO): YES